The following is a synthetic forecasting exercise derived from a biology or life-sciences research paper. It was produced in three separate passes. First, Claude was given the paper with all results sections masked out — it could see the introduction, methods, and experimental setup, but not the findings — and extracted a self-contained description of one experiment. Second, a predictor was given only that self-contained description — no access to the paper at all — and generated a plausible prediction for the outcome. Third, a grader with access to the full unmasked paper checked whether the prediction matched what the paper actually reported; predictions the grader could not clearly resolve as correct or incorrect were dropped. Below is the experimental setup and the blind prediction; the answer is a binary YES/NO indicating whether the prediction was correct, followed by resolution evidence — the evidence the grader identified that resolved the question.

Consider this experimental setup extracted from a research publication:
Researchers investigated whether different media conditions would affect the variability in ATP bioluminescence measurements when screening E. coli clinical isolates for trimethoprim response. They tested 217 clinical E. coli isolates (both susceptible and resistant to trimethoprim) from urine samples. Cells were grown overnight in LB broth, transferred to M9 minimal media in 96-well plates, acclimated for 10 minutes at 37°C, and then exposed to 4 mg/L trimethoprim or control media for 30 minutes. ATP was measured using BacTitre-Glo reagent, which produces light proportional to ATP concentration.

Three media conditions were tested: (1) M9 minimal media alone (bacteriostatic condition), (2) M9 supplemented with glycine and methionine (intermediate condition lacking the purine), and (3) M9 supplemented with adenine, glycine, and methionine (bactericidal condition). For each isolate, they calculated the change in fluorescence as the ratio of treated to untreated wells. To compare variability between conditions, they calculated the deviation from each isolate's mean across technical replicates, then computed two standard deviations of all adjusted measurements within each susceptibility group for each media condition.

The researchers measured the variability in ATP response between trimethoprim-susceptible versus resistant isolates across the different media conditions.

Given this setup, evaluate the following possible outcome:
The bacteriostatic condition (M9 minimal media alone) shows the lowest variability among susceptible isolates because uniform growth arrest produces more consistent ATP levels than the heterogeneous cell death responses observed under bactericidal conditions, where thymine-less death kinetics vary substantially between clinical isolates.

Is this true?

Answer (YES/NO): NO